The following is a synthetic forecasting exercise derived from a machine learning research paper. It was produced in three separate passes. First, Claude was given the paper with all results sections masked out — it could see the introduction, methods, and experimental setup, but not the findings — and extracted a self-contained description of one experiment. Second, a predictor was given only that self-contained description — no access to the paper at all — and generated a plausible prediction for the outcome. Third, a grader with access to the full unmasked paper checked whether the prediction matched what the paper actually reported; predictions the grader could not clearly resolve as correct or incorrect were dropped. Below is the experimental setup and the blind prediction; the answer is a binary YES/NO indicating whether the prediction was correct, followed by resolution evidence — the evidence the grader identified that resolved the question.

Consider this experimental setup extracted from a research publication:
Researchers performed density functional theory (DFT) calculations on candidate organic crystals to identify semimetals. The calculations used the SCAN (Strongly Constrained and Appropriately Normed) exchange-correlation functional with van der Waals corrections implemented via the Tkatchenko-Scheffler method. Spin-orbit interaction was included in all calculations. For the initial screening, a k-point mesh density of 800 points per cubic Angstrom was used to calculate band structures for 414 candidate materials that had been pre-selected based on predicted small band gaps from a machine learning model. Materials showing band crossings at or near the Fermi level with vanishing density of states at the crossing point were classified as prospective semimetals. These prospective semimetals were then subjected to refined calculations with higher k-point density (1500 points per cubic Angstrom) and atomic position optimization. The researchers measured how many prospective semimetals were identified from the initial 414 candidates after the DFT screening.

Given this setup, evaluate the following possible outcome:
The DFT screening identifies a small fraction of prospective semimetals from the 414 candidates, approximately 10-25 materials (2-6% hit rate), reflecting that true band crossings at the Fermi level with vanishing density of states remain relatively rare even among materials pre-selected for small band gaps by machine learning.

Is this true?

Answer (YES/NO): NO